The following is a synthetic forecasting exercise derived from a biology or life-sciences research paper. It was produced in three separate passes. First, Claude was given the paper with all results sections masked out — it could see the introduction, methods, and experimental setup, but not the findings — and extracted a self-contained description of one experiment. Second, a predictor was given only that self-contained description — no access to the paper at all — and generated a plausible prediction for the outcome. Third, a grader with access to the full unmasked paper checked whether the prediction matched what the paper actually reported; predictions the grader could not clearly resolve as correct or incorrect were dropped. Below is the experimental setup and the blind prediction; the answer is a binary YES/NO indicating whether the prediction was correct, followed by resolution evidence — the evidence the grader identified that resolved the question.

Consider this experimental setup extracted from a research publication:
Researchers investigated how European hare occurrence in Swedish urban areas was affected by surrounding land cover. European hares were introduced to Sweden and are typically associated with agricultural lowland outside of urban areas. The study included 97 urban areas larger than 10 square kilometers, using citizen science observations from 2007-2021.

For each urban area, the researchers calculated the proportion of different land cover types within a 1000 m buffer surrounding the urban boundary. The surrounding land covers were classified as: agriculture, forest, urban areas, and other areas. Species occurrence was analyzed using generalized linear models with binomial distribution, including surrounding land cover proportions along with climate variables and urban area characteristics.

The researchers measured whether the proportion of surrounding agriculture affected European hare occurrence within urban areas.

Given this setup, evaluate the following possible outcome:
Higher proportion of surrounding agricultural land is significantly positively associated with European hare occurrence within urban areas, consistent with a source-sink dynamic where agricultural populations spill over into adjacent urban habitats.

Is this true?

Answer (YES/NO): NO